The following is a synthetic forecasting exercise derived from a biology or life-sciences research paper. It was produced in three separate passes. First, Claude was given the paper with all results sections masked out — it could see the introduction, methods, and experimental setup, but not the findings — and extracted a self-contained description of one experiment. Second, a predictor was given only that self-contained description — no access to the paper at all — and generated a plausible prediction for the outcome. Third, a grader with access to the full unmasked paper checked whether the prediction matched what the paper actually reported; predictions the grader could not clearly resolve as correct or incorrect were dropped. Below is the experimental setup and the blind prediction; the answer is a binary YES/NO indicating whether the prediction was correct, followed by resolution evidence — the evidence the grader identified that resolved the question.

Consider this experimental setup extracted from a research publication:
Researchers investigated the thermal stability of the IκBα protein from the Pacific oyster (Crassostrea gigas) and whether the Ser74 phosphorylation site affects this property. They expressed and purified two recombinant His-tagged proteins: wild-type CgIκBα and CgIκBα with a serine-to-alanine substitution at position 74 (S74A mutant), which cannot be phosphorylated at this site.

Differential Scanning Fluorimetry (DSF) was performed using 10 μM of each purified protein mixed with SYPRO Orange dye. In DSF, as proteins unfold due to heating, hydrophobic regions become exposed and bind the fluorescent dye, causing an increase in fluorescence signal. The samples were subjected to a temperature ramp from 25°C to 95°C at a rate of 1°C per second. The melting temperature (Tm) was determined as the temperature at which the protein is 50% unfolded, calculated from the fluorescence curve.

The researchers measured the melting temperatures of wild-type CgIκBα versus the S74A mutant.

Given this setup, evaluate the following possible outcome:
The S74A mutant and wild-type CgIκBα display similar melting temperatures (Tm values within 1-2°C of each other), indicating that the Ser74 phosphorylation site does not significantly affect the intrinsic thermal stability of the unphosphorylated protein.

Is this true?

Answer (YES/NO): NO